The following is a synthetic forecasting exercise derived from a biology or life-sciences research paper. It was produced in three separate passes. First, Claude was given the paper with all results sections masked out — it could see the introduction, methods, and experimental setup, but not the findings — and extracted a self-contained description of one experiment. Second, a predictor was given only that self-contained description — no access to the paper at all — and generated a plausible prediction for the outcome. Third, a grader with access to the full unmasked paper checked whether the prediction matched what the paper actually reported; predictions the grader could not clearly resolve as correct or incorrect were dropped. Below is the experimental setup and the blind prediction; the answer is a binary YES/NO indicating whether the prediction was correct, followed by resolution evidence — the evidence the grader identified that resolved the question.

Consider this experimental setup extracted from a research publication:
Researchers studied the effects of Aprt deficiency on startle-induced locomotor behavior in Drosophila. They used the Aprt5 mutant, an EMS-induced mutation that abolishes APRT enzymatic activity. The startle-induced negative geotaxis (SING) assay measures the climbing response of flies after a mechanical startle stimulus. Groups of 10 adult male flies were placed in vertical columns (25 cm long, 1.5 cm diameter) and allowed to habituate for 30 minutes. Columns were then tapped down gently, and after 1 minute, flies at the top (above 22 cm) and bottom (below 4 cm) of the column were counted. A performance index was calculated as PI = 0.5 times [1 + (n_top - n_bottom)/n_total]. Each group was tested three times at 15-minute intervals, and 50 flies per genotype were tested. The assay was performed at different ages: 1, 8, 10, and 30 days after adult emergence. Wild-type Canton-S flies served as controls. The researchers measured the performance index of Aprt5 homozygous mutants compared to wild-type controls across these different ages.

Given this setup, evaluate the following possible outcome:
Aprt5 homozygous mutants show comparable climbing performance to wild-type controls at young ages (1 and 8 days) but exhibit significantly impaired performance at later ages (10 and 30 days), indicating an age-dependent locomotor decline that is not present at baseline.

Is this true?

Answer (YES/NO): NO